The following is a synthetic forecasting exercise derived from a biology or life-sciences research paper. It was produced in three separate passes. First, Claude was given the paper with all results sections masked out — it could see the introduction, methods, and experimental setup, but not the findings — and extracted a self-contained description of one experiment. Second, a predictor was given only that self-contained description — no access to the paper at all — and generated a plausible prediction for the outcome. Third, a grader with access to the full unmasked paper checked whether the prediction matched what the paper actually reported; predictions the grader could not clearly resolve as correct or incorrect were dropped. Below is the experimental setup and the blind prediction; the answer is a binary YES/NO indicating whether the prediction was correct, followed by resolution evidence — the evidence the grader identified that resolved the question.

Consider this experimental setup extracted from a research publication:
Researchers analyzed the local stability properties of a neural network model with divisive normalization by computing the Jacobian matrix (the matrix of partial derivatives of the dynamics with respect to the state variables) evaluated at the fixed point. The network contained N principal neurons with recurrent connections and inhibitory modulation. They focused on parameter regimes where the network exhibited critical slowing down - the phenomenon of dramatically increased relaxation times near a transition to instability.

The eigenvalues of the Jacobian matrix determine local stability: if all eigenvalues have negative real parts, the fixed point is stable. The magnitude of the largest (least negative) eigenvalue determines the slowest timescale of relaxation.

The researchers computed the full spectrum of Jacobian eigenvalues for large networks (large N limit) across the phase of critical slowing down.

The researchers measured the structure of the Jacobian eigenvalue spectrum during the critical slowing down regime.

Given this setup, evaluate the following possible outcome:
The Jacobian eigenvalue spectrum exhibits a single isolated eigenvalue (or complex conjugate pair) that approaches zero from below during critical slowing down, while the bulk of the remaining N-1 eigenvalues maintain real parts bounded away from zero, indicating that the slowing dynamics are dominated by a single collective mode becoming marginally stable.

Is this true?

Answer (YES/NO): NO